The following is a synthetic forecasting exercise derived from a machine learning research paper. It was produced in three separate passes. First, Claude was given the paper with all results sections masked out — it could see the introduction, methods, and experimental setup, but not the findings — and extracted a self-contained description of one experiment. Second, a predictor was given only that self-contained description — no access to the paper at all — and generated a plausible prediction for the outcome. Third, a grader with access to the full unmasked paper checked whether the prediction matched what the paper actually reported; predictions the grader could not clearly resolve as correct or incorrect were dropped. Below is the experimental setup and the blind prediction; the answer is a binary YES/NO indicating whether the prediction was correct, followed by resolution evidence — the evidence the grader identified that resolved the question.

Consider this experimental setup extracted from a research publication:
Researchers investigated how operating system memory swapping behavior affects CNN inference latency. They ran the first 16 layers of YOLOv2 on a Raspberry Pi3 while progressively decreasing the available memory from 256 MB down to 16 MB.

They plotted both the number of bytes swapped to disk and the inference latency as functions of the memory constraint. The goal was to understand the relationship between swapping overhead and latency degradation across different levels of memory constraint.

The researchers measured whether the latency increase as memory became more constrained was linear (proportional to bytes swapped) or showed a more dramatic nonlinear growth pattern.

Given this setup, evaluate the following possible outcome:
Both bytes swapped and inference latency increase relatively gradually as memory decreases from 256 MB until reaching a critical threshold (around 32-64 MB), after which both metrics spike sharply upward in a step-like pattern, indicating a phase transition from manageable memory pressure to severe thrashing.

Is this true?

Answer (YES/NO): NO